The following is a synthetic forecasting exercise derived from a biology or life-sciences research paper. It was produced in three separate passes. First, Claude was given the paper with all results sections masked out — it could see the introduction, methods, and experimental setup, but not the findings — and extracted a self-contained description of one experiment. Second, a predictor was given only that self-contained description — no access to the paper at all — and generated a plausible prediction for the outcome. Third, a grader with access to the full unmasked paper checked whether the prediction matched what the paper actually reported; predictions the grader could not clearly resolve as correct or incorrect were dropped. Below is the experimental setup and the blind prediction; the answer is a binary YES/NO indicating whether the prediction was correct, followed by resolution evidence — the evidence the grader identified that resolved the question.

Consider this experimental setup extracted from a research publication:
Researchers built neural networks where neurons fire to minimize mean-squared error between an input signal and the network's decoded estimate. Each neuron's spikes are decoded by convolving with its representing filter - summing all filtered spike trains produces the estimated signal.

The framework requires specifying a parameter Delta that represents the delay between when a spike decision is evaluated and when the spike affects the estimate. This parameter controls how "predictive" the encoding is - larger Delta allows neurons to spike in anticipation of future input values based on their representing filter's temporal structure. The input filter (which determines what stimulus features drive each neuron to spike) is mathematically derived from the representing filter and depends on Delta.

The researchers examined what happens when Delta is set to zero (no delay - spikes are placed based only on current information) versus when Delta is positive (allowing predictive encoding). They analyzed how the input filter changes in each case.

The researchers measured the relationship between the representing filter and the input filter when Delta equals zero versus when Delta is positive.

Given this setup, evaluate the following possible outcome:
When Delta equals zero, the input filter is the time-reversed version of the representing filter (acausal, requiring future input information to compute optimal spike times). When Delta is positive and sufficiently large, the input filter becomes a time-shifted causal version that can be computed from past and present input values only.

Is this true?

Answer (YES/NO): NO